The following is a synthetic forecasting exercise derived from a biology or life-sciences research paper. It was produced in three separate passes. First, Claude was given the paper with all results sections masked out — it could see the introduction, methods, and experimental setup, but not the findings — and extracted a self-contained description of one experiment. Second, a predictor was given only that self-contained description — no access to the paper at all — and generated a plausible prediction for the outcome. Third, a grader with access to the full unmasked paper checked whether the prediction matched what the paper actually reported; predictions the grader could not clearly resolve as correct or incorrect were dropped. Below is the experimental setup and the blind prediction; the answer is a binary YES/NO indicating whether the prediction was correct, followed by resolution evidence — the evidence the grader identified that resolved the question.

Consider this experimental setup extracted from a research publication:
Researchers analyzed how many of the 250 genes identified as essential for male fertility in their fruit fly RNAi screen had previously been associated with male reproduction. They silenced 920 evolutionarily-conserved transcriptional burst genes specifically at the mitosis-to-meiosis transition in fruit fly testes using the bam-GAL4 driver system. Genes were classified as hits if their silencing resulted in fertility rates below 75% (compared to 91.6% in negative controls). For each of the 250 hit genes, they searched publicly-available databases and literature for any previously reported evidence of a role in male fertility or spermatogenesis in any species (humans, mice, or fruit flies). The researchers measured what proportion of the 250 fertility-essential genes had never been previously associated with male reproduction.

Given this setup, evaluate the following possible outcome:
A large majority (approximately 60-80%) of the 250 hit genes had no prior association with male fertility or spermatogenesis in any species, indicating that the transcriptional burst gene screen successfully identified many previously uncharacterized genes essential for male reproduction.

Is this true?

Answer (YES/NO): YES